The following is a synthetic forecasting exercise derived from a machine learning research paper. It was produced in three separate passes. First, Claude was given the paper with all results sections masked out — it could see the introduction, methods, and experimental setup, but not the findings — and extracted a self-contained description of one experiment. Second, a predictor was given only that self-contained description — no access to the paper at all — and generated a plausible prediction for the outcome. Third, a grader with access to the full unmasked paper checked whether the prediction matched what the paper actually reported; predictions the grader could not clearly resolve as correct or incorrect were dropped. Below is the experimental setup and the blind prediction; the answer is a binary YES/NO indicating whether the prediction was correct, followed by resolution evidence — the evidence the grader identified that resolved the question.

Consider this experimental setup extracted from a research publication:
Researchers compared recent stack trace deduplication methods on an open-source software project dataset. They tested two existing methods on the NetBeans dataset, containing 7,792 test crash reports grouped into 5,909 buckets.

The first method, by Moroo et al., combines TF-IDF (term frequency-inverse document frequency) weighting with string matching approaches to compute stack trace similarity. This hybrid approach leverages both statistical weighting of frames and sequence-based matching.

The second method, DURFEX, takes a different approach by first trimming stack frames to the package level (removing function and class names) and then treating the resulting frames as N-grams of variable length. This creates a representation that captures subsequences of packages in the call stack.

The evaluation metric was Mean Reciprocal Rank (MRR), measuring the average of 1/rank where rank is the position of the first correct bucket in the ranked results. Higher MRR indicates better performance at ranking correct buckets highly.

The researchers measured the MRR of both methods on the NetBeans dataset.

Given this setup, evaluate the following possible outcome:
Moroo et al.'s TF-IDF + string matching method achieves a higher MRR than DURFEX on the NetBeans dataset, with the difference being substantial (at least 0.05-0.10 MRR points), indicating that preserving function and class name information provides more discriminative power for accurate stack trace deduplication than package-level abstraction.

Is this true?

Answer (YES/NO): NO